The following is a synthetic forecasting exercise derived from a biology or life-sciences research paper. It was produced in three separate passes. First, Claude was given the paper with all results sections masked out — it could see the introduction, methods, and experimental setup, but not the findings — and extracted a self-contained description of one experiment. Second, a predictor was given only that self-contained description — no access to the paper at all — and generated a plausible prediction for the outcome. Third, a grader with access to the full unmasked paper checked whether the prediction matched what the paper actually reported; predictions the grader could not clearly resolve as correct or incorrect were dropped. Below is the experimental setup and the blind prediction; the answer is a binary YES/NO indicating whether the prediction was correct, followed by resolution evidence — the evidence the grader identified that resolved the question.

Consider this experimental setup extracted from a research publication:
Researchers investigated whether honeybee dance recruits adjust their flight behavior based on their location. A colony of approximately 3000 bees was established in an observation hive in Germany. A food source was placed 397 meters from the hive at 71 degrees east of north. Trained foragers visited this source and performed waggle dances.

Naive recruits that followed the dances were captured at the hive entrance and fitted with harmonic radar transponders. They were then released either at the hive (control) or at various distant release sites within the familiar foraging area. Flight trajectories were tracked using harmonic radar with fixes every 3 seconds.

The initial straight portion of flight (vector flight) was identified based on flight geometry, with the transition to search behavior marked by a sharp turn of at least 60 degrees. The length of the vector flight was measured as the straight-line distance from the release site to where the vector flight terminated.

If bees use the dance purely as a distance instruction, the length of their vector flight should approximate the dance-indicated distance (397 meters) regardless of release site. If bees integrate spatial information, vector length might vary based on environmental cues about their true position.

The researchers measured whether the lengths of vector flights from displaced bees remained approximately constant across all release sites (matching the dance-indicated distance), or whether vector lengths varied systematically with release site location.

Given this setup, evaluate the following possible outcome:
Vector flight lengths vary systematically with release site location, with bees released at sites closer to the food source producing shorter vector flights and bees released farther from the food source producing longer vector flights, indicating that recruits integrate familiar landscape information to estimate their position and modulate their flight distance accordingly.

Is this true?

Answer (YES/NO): NO